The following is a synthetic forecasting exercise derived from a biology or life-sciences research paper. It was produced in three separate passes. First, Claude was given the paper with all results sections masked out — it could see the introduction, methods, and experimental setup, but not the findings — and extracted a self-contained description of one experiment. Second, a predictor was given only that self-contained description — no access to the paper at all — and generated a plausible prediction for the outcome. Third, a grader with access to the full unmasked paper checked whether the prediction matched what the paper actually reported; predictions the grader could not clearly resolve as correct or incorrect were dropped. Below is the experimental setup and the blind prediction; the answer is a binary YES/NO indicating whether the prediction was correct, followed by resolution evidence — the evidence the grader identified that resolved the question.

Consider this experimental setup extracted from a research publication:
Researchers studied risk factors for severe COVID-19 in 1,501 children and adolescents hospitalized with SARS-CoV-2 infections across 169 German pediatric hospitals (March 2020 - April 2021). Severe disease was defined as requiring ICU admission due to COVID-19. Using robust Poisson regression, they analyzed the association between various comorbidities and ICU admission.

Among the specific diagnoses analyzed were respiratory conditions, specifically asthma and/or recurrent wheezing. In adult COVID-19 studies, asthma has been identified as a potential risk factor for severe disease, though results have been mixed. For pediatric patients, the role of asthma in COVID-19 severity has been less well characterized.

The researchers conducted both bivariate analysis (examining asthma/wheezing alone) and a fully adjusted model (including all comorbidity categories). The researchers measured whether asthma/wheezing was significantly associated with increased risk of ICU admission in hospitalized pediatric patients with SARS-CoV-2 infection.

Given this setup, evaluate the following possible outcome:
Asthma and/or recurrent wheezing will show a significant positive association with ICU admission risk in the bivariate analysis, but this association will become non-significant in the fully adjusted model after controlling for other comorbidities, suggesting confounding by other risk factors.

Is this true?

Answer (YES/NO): NO